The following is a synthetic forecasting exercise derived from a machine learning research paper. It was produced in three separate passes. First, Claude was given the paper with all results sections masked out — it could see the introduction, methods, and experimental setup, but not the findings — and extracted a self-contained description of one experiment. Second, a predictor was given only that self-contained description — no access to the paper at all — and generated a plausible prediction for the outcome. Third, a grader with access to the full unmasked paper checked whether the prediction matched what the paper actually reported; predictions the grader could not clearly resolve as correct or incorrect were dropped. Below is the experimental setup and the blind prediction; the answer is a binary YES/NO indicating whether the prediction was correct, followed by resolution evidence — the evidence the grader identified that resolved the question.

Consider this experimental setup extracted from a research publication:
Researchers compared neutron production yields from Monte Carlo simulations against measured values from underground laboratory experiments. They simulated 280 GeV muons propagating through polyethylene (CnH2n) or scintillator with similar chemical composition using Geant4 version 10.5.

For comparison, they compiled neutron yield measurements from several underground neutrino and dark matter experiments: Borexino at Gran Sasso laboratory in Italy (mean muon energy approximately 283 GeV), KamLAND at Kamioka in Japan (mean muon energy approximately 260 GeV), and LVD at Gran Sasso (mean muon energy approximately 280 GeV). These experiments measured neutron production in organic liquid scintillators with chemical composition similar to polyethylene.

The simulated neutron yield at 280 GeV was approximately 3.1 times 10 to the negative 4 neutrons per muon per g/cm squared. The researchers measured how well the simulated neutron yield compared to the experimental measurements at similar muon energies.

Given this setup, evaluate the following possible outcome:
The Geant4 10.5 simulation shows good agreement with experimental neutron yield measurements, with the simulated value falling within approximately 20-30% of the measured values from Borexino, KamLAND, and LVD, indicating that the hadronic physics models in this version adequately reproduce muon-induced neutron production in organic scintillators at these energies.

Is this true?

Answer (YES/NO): NO